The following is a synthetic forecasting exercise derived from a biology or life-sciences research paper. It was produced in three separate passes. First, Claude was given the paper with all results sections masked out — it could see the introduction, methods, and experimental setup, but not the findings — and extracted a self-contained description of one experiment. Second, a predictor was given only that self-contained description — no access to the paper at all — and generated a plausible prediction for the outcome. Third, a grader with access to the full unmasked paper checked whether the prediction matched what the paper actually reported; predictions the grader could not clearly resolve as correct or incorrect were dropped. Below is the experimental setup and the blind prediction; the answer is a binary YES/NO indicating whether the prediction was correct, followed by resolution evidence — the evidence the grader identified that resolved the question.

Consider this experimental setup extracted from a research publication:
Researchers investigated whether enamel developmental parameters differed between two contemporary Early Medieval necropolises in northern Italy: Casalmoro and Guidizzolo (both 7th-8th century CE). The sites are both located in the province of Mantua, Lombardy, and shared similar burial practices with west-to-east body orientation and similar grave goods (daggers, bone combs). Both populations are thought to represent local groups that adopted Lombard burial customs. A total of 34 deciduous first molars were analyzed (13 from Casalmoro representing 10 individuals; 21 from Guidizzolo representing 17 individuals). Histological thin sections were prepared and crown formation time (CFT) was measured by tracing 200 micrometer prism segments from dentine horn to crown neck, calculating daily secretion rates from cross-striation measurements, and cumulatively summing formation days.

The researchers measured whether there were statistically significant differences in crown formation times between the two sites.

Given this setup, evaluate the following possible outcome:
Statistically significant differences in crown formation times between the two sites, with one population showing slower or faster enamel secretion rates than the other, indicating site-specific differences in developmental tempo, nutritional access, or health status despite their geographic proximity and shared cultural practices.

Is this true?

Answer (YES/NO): NO